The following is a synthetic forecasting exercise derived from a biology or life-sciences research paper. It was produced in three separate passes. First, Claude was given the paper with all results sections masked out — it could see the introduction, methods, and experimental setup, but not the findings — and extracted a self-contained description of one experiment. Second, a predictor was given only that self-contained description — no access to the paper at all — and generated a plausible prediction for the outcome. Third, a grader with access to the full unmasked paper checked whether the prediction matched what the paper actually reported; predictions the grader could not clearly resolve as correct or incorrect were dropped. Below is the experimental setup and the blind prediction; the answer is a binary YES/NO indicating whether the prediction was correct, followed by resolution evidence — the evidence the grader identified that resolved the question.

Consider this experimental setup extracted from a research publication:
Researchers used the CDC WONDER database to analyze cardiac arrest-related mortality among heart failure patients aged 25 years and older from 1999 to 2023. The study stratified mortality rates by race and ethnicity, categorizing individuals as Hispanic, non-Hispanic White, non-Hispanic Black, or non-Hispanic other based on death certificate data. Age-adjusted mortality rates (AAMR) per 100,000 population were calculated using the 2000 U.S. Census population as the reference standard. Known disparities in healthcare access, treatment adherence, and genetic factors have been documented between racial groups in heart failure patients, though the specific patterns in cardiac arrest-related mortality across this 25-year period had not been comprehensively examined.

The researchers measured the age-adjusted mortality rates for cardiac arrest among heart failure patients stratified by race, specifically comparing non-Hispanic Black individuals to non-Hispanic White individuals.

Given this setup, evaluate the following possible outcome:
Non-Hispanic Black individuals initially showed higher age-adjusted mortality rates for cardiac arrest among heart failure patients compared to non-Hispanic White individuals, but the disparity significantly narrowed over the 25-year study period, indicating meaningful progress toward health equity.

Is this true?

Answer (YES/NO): NO